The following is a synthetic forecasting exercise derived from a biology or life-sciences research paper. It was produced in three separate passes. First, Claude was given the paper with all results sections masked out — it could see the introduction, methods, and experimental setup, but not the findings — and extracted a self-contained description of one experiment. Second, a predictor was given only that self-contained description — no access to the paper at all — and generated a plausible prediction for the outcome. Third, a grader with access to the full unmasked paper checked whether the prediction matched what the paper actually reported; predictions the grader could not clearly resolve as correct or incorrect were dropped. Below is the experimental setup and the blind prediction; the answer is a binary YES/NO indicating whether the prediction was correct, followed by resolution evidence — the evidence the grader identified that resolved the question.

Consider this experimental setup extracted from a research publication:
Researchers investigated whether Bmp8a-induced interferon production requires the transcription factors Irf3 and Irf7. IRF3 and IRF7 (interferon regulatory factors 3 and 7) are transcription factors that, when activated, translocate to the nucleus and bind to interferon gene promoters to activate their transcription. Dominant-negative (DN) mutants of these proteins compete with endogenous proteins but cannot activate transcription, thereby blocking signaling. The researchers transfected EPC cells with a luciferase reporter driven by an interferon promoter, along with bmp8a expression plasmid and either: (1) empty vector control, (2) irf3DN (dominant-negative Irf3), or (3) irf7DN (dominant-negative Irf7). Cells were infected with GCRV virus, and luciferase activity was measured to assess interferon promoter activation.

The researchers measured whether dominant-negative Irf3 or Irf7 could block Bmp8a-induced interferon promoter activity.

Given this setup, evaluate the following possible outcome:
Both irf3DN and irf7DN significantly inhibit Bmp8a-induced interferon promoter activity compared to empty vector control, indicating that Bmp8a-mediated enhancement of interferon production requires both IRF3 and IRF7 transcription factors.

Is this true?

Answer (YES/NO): YES